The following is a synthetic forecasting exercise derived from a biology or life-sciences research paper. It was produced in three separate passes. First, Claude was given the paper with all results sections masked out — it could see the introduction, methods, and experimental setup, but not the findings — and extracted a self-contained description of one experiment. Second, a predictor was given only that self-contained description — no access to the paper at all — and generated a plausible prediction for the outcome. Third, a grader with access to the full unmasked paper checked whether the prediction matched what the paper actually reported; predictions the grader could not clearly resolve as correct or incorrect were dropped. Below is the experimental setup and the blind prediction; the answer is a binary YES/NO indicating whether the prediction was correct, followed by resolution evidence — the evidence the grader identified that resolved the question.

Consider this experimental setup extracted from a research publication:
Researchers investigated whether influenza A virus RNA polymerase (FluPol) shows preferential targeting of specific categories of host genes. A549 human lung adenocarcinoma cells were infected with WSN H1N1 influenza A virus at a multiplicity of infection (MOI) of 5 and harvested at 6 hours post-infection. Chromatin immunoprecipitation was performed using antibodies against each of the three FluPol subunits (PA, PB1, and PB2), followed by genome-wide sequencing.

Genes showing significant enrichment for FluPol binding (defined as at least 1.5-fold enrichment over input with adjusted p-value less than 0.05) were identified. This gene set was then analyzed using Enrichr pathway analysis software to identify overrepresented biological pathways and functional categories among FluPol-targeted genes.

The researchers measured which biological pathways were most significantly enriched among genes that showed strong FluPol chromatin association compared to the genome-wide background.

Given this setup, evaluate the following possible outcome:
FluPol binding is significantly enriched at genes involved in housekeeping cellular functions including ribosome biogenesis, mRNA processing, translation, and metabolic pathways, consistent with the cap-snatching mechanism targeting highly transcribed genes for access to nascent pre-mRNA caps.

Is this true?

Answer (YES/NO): NO